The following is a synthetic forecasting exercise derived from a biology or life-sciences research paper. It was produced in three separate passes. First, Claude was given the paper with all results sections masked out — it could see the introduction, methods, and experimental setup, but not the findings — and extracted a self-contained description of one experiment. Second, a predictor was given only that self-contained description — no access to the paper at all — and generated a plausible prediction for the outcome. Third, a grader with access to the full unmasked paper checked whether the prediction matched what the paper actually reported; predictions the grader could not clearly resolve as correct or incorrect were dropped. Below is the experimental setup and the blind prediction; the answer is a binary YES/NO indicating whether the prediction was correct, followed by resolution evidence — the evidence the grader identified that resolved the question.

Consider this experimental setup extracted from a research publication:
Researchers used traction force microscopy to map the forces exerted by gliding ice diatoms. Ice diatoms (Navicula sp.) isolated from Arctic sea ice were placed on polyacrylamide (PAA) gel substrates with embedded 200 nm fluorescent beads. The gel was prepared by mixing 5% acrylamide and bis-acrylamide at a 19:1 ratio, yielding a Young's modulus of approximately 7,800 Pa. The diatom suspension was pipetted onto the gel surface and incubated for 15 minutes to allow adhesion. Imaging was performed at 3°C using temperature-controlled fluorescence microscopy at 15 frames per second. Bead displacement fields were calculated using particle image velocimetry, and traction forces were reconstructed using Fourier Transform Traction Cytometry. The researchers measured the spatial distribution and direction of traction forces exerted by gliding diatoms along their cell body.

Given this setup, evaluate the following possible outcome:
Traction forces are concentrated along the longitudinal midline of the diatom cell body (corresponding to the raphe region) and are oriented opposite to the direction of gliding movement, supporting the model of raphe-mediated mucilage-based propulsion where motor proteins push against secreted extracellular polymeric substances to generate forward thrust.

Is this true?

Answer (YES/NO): NO